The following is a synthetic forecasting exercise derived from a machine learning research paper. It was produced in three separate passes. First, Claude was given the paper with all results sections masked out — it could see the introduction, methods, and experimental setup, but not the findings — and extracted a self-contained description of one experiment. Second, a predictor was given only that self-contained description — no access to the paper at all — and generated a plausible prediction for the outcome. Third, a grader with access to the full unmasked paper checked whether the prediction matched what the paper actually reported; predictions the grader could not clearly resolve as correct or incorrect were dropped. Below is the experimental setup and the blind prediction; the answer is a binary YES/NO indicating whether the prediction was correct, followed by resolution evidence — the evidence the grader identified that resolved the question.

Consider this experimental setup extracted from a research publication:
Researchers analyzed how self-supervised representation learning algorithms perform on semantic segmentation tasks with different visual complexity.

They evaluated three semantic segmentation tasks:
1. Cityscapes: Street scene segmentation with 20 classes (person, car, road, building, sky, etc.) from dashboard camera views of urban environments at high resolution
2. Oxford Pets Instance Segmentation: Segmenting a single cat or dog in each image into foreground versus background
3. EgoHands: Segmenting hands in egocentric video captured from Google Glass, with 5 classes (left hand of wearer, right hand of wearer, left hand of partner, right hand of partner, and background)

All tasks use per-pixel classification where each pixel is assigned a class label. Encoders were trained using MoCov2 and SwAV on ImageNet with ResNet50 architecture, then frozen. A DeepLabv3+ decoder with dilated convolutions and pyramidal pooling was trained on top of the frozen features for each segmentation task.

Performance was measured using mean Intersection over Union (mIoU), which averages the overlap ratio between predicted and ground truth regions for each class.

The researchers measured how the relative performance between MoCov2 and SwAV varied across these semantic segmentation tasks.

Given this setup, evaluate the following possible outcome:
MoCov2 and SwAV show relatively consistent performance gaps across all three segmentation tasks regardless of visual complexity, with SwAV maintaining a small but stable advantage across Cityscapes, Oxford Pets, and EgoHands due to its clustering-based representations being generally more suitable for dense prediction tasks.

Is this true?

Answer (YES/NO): NO